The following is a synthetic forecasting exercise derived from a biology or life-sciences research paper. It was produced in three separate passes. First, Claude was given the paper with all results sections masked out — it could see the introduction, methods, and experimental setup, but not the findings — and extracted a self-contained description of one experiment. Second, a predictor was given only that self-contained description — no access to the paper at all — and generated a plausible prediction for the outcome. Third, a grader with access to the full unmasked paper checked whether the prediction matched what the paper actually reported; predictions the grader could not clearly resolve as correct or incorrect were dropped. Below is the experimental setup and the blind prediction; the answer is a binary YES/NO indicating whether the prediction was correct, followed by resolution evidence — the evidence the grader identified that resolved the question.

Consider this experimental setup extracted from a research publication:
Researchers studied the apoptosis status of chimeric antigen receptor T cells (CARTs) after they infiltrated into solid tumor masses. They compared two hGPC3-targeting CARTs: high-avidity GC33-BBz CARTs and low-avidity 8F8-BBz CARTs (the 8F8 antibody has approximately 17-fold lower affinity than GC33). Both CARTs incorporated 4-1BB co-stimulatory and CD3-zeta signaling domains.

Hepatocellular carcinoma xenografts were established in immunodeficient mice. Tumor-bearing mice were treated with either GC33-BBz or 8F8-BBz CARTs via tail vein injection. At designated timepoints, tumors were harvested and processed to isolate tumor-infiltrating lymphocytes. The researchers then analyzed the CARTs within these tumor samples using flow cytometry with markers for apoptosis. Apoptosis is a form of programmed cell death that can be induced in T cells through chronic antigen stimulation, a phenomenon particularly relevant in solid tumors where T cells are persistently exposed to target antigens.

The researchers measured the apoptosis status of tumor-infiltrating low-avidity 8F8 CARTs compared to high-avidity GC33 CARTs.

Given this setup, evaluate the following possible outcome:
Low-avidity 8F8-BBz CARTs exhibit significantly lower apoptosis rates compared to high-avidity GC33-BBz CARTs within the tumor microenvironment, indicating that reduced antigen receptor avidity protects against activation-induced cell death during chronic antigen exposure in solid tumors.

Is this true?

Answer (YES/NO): YES